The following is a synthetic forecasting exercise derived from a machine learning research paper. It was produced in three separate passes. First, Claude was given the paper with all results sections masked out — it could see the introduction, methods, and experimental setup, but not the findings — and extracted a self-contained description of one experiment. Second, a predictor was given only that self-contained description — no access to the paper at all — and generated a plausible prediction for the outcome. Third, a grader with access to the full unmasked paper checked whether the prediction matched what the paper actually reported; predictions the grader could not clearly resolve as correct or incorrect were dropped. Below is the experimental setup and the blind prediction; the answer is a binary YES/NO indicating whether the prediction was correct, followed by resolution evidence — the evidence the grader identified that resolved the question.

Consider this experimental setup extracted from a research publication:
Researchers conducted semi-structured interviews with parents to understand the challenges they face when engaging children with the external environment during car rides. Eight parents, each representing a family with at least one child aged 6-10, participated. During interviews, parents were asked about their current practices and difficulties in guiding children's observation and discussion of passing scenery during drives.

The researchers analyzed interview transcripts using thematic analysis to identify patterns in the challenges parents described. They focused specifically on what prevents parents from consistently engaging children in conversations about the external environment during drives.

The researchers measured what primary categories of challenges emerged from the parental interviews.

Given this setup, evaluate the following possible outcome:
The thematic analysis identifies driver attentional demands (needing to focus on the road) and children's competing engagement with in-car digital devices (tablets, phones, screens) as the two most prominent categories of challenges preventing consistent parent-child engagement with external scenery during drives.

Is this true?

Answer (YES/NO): NO